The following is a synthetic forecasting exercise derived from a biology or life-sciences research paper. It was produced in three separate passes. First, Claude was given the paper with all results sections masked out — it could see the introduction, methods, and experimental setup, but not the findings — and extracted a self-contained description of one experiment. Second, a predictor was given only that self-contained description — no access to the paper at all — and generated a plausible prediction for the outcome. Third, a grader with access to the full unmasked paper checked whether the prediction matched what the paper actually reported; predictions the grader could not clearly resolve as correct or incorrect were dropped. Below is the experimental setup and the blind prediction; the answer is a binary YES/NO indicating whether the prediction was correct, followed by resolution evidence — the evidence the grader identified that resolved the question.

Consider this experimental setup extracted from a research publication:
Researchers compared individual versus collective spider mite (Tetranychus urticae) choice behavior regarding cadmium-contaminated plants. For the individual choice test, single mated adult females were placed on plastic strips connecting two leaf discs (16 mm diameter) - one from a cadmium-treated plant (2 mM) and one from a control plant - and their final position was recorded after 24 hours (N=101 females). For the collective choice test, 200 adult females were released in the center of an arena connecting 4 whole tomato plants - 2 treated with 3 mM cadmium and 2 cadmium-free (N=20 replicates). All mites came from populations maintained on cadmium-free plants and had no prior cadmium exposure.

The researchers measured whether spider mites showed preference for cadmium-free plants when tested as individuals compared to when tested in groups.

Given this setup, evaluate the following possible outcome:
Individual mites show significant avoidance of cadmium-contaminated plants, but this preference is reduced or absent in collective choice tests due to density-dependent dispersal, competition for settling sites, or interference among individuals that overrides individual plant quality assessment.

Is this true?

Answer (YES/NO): NO